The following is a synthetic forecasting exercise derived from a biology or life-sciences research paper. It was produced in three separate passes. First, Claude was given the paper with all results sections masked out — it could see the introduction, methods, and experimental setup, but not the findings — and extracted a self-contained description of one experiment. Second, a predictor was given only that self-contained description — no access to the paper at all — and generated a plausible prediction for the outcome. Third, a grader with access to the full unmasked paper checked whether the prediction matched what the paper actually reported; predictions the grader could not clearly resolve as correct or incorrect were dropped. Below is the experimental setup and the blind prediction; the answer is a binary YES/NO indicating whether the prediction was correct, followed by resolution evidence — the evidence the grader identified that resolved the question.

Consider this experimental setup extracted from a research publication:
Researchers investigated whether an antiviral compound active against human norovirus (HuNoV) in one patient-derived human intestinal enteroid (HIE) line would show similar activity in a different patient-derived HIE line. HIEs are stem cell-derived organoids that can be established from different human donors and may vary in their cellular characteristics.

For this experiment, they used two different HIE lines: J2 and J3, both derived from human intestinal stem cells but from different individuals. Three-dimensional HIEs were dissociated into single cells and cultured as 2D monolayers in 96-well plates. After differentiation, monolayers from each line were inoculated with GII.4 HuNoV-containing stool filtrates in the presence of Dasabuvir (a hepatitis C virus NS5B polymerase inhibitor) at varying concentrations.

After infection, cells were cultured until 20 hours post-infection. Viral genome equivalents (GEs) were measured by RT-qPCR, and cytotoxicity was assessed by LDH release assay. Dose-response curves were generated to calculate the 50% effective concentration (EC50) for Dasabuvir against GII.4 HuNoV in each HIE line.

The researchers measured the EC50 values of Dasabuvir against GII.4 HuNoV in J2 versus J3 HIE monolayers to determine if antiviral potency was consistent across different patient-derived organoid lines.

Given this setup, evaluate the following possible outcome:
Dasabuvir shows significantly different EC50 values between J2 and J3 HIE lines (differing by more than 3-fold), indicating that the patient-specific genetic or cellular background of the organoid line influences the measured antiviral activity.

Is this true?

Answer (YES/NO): NO